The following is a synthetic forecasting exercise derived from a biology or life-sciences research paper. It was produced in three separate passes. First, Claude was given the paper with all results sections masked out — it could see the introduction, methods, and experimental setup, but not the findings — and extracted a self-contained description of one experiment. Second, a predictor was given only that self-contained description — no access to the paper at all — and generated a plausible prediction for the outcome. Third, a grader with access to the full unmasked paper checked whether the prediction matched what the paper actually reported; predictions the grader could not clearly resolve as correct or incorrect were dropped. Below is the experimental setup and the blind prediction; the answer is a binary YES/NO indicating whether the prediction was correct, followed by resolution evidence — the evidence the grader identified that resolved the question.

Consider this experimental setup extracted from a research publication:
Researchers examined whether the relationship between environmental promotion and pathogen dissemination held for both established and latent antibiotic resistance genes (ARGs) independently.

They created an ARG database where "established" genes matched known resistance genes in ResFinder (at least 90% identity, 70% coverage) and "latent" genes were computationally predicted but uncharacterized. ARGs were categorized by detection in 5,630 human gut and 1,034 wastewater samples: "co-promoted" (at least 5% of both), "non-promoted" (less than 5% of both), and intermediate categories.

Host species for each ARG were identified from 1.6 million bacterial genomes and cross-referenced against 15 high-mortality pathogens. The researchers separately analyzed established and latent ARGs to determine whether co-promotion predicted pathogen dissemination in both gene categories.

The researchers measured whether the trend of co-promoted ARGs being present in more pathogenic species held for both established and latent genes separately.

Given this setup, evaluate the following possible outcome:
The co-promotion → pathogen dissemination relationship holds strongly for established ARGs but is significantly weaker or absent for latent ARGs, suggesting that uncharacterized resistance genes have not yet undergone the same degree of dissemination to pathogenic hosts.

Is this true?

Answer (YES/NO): YES